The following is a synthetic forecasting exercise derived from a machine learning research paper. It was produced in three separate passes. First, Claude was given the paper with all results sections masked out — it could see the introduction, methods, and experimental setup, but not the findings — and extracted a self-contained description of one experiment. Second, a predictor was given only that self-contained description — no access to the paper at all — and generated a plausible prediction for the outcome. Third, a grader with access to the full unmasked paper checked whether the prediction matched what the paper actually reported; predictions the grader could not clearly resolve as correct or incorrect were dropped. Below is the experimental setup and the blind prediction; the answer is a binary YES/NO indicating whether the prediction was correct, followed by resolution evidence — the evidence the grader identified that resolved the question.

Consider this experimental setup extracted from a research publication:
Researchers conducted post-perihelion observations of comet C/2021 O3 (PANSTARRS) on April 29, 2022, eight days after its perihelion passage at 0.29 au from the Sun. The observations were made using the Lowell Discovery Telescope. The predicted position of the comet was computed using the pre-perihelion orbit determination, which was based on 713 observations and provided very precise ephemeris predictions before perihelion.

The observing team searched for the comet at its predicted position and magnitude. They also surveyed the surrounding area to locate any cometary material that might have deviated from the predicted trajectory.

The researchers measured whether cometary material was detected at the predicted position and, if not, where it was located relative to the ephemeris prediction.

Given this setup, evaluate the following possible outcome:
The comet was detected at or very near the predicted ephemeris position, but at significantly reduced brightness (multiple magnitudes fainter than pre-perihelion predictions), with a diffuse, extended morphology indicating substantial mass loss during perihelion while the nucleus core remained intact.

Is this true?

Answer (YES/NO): NO